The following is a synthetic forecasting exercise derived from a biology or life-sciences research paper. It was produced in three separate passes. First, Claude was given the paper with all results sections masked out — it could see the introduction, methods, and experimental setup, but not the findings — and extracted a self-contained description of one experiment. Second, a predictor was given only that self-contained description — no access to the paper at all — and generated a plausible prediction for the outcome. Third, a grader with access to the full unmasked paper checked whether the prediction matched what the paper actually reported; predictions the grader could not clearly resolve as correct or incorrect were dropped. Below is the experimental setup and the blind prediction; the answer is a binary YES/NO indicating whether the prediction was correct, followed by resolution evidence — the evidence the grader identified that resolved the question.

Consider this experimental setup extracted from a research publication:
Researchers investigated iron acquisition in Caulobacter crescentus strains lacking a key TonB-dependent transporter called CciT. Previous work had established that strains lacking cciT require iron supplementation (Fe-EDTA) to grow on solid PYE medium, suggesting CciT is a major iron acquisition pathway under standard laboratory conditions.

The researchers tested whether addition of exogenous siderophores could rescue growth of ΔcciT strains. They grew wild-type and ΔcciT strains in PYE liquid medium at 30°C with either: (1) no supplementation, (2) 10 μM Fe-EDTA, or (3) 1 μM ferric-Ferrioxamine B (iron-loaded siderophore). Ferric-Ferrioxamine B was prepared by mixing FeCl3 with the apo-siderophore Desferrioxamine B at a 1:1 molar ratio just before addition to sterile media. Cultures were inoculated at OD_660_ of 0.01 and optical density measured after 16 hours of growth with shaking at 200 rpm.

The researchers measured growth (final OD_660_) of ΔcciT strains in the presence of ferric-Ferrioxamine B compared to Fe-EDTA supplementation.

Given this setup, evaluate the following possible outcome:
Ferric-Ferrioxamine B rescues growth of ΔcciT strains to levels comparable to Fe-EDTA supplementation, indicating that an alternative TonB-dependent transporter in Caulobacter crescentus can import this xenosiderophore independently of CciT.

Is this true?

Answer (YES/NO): YES